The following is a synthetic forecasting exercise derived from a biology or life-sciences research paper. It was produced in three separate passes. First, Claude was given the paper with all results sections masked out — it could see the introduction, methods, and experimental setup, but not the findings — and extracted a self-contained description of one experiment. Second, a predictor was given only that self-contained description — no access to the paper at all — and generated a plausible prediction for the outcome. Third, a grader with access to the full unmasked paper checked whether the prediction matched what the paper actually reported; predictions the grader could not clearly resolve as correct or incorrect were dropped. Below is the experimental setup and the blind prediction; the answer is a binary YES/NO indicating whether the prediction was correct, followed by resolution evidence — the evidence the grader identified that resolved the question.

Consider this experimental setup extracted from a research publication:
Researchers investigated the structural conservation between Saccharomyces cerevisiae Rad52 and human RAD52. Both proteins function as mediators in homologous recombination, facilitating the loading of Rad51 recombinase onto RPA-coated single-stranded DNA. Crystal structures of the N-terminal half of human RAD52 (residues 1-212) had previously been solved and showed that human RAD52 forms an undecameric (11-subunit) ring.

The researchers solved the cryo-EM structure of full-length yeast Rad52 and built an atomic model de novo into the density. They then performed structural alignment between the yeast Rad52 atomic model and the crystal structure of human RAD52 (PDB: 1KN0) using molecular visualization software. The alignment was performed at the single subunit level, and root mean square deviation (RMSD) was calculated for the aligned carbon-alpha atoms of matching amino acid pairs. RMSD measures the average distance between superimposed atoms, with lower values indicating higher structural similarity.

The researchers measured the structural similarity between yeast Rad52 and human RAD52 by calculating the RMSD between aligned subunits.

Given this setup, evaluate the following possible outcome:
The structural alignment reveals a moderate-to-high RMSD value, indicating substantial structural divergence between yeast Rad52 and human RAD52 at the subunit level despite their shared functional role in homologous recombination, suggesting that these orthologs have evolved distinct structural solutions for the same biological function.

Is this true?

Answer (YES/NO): NO